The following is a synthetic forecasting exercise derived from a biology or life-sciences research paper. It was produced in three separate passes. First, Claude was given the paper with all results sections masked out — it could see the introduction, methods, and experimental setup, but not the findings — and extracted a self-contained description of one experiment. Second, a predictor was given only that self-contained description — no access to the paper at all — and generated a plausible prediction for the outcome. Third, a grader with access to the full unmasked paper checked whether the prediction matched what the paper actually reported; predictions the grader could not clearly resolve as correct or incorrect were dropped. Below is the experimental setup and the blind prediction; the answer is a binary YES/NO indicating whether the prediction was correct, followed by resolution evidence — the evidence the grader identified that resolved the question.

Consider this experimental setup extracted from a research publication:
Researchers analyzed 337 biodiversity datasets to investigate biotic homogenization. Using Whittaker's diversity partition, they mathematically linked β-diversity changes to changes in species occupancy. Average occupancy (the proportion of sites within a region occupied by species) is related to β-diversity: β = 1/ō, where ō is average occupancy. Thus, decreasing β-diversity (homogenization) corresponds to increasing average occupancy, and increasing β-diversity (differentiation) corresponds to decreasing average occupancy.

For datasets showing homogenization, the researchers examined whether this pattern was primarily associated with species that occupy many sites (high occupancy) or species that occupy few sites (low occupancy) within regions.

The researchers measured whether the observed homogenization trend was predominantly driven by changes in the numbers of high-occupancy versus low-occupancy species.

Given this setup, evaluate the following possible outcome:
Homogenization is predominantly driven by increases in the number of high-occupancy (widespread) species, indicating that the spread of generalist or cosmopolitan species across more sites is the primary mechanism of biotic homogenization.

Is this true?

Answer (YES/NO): YES